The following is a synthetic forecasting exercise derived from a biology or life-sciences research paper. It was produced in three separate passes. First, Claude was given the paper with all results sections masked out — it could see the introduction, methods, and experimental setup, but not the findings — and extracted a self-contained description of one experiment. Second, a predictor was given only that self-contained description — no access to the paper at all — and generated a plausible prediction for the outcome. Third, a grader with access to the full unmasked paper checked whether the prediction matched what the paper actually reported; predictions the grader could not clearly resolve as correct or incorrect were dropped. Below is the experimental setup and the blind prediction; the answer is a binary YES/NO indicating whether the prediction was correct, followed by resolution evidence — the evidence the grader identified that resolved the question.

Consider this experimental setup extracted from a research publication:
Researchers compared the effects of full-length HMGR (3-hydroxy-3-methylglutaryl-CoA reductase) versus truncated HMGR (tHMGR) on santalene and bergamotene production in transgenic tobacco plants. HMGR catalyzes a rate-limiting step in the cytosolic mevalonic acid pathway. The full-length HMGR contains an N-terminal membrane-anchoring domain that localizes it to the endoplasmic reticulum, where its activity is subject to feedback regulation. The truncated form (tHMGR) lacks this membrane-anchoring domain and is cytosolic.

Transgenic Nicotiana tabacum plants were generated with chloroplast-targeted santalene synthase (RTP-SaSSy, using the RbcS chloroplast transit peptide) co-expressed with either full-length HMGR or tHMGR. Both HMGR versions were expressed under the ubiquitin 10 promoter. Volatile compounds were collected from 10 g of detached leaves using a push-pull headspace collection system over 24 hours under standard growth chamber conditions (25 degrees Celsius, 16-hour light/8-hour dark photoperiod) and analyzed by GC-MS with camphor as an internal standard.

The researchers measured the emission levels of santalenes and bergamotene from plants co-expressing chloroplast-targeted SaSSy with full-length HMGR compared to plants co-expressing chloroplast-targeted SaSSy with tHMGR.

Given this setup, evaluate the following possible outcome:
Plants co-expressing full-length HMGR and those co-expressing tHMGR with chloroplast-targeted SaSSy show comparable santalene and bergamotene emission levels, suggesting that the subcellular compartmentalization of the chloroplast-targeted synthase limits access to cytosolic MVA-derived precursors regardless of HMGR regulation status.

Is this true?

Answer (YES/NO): NO